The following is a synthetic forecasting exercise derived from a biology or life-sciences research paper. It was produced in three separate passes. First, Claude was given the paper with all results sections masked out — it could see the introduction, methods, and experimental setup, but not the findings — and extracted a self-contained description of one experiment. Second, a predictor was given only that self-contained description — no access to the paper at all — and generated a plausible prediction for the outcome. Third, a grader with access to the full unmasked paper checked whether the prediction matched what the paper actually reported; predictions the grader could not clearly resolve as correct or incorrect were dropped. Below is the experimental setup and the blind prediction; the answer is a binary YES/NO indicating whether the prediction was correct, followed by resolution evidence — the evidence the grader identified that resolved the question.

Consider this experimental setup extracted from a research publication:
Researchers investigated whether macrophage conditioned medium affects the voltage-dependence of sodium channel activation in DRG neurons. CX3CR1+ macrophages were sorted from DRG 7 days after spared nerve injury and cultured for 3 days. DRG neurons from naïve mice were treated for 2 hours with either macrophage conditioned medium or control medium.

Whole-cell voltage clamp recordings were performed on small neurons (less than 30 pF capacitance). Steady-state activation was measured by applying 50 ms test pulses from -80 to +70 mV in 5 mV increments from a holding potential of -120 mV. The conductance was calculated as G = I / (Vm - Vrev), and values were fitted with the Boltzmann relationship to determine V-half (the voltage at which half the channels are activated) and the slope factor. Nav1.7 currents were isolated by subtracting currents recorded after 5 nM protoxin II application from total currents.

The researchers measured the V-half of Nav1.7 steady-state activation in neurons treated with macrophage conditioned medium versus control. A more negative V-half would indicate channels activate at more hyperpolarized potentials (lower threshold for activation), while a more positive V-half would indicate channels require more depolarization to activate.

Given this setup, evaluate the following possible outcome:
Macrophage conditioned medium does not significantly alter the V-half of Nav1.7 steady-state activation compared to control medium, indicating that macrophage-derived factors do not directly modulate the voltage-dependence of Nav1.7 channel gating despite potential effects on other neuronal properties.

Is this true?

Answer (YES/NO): NO